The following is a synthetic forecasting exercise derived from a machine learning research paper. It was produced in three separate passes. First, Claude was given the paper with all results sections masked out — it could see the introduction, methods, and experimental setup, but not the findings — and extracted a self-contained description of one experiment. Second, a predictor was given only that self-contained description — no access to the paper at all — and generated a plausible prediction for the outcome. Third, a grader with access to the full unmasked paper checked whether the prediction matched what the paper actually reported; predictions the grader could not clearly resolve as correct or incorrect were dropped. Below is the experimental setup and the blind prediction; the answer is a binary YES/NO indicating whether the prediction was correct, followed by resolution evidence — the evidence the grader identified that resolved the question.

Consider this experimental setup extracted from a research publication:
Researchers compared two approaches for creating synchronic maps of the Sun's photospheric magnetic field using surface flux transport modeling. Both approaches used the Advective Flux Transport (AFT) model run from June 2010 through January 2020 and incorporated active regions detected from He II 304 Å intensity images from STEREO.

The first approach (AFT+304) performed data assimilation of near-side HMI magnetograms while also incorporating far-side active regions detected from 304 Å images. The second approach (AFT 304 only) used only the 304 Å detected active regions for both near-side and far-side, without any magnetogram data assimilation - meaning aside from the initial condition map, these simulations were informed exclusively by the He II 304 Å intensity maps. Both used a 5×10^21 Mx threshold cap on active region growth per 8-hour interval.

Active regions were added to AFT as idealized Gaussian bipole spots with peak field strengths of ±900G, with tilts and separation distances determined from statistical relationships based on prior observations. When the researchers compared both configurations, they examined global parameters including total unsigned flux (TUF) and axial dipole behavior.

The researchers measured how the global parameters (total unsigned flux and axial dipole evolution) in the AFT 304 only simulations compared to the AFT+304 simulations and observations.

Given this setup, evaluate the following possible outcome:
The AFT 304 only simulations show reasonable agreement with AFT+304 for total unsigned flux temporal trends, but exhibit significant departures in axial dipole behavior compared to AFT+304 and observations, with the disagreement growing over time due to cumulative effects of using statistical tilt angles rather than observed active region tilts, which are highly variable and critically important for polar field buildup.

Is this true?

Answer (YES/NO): NO